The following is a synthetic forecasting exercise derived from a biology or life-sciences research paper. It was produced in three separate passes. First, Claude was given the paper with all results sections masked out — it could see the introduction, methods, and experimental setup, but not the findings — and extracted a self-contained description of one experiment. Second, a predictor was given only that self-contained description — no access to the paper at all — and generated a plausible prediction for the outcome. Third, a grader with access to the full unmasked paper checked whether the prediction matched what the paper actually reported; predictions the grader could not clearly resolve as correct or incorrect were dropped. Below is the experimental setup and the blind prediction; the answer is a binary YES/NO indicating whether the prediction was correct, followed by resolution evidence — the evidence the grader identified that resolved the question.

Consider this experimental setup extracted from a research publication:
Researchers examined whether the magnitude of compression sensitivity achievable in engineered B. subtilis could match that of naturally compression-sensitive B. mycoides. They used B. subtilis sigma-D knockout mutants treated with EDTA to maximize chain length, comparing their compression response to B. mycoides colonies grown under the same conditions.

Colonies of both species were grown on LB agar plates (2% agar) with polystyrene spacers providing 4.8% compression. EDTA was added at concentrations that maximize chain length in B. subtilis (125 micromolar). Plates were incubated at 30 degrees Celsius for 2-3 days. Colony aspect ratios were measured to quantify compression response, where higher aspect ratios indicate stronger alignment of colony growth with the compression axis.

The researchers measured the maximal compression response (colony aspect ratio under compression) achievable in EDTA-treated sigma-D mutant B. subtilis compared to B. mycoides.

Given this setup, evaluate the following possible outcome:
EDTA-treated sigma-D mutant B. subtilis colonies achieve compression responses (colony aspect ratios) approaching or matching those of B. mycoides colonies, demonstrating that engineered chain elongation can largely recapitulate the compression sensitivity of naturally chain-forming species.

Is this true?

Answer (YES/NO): NO